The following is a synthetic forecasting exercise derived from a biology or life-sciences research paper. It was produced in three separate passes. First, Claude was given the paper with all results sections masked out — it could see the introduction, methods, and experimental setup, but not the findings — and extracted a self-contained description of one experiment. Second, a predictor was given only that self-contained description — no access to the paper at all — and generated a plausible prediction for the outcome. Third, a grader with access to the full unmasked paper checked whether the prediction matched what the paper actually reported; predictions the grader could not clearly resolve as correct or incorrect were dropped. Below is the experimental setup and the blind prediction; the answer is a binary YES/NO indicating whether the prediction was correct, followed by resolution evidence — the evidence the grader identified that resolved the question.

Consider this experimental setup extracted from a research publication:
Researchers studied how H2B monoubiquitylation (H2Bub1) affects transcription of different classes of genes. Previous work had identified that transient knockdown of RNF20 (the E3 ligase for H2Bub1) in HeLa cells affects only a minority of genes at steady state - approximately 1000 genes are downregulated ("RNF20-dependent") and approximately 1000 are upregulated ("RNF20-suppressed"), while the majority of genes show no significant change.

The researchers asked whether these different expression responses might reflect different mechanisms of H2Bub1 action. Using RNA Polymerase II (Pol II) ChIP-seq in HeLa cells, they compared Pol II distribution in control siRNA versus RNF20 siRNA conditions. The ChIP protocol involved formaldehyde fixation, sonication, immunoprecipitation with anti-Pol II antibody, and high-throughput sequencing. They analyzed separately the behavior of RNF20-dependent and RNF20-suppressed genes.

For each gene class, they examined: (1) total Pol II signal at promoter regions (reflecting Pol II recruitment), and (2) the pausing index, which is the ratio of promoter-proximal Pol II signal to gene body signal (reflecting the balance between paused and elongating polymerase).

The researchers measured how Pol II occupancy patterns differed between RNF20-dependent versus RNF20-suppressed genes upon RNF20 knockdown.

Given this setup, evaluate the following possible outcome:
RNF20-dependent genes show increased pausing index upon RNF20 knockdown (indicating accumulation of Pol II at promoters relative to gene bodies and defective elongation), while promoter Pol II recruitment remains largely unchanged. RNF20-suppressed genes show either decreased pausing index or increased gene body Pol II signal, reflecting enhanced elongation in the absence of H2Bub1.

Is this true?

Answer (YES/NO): NO